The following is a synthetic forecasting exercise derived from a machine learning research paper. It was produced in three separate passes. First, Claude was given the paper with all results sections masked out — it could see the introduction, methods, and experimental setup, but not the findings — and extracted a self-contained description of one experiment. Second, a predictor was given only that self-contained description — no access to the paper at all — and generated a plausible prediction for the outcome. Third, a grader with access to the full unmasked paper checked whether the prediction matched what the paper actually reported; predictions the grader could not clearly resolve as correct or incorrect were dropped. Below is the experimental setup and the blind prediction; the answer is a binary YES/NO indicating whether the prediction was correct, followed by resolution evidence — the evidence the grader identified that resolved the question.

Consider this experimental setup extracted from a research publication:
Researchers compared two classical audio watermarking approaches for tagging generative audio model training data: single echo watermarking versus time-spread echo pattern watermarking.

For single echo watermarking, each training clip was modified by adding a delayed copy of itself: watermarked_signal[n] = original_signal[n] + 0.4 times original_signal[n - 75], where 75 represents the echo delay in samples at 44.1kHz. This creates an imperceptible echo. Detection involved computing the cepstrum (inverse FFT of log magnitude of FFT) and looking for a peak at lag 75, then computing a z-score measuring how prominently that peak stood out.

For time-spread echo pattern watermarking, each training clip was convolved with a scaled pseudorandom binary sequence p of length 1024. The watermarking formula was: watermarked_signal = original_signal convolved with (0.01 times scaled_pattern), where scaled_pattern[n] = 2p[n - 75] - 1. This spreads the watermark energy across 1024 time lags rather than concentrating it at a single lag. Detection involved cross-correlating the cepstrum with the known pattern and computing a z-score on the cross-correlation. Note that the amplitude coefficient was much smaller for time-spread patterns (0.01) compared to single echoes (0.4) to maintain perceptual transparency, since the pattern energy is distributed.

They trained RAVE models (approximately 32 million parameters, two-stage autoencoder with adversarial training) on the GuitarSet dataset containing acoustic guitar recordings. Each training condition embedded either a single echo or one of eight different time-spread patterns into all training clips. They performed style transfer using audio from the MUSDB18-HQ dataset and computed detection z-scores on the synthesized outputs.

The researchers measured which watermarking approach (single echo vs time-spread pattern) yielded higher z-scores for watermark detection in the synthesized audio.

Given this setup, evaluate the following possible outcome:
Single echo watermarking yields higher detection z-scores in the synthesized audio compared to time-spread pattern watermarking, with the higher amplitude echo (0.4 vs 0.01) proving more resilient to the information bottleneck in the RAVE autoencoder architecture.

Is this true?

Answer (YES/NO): YES